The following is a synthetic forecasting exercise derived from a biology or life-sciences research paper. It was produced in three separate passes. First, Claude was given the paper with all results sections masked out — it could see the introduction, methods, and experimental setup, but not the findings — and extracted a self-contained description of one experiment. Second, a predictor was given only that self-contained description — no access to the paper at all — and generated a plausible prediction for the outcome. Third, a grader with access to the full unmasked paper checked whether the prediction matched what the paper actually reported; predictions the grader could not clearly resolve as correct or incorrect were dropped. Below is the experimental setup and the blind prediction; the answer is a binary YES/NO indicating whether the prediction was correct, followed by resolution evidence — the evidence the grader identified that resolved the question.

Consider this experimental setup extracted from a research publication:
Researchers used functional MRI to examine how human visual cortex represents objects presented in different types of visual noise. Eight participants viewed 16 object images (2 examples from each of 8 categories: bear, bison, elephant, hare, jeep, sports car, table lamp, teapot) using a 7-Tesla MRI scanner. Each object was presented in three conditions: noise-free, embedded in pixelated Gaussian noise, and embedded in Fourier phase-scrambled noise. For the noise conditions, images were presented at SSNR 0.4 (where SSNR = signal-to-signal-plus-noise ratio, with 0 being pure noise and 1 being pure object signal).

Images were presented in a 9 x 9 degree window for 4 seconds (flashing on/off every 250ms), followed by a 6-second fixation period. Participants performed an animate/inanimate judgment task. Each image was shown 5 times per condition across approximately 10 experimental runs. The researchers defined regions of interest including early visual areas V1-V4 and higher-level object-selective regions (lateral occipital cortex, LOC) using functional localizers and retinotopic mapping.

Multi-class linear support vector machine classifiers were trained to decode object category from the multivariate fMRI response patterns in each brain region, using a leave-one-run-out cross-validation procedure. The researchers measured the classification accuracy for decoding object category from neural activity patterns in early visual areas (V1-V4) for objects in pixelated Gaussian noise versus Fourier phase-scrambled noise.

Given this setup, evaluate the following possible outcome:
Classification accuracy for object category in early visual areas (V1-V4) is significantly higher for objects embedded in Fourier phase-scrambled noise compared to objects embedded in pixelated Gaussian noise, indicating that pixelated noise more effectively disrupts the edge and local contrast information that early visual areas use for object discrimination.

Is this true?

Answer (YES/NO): NO